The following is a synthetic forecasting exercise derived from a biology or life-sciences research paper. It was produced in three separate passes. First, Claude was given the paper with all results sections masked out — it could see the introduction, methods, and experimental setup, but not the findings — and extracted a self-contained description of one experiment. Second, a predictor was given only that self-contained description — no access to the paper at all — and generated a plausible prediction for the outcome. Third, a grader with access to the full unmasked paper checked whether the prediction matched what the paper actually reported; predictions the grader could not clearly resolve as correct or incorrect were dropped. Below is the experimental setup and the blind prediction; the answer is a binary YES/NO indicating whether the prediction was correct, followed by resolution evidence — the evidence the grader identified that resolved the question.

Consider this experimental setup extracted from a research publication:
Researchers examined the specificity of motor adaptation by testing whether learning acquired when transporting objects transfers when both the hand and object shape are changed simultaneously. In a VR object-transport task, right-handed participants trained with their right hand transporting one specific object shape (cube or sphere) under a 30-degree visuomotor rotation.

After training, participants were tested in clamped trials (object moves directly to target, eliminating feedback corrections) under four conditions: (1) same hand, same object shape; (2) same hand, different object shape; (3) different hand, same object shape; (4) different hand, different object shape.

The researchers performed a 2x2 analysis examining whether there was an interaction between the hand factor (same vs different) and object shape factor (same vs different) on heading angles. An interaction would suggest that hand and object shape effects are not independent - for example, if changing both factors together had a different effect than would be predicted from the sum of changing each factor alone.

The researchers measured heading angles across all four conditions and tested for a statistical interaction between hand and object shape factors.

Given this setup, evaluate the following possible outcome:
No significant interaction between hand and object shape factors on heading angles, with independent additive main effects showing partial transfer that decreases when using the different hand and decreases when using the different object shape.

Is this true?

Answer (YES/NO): NO